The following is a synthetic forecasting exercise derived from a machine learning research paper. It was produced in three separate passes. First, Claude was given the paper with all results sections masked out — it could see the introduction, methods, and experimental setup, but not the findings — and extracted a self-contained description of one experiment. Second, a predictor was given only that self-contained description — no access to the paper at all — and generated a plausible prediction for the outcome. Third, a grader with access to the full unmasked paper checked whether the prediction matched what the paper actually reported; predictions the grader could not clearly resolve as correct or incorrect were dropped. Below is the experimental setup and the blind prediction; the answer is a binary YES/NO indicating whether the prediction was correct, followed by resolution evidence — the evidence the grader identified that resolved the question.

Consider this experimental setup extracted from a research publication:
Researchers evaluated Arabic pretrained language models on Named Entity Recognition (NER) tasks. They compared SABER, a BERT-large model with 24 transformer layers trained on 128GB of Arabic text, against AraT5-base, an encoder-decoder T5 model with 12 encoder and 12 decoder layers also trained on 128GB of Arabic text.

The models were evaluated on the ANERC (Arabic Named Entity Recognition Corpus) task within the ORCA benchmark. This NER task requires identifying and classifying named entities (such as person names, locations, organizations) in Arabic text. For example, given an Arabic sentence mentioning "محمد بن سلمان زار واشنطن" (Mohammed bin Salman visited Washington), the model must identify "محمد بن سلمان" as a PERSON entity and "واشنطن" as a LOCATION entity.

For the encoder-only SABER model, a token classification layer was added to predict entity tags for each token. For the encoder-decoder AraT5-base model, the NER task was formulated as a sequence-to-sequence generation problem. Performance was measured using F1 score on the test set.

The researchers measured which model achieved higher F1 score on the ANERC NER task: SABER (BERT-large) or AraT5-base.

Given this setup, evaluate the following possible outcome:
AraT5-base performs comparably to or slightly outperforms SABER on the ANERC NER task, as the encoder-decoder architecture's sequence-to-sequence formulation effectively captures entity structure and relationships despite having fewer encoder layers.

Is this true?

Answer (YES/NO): YES